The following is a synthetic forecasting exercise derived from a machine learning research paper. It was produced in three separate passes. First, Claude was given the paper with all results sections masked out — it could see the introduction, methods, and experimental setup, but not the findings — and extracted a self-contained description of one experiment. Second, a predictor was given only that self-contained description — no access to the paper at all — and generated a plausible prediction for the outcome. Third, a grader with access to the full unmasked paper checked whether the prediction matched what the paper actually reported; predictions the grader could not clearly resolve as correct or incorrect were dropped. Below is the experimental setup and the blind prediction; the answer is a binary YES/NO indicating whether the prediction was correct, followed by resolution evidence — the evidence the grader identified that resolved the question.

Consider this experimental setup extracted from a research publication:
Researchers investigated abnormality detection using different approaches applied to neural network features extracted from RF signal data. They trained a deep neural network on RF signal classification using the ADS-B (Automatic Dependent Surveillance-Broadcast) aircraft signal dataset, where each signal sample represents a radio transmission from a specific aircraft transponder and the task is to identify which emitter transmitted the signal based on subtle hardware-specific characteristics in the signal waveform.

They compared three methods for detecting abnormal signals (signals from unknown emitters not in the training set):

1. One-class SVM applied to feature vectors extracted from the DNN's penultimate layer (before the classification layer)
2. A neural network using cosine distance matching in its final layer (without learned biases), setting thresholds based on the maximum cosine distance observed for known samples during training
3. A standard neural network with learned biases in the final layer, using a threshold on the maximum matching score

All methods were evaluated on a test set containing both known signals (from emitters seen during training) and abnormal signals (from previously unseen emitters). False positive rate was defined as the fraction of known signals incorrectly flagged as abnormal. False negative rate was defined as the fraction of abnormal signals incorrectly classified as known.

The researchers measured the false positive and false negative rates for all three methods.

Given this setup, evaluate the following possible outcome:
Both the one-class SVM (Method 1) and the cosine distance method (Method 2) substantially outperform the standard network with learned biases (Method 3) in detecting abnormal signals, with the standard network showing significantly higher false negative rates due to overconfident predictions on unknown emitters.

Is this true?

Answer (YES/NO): YES